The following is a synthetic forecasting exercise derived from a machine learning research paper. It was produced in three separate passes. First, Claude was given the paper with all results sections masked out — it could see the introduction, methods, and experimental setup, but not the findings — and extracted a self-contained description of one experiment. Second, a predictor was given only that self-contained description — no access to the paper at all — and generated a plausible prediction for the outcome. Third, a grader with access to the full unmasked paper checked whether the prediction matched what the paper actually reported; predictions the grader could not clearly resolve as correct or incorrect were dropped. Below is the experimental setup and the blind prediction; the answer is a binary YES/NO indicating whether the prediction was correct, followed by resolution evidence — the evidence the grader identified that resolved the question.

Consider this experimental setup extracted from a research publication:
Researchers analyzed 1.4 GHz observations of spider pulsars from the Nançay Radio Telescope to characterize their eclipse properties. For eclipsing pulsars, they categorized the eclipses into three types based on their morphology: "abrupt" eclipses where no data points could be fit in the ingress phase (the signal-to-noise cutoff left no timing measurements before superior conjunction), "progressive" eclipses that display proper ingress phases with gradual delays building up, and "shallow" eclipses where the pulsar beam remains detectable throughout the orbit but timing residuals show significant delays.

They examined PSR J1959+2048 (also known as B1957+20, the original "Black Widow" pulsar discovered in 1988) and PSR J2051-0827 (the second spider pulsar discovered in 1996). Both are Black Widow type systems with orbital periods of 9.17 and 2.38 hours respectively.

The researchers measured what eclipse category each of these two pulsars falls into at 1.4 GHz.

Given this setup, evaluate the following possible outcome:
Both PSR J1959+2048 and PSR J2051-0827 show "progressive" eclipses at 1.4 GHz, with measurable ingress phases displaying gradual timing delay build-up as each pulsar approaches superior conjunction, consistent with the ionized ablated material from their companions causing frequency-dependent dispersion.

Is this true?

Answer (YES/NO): NO